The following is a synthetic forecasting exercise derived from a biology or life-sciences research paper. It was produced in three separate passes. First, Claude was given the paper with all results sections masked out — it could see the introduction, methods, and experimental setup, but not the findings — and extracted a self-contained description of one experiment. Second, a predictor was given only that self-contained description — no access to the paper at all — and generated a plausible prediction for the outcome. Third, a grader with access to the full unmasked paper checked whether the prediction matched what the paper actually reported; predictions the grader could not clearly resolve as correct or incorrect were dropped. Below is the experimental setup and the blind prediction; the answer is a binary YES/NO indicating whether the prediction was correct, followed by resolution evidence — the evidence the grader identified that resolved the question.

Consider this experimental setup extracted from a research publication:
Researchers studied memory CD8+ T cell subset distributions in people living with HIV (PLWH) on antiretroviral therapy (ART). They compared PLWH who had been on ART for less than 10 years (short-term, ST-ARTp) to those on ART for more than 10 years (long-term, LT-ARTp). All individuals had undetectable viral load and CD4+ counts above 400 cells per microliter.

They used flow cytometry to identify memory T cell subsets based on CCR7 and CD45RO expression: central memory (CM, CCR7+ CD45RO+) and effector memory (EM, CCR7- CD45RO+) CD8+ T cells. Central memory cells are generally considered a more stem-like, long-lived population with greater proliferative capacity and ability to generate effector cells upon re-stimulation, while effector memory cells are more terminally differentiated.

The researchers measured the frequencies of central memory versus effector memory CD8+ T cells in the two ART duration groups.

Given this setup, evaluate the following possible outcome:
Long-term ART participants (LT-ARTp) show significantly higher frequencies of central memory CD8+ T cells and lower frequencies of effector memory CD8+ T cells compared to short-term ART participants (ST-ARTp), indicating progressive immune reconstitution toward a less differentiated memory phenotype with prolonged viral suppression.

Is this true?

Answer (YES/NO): YES